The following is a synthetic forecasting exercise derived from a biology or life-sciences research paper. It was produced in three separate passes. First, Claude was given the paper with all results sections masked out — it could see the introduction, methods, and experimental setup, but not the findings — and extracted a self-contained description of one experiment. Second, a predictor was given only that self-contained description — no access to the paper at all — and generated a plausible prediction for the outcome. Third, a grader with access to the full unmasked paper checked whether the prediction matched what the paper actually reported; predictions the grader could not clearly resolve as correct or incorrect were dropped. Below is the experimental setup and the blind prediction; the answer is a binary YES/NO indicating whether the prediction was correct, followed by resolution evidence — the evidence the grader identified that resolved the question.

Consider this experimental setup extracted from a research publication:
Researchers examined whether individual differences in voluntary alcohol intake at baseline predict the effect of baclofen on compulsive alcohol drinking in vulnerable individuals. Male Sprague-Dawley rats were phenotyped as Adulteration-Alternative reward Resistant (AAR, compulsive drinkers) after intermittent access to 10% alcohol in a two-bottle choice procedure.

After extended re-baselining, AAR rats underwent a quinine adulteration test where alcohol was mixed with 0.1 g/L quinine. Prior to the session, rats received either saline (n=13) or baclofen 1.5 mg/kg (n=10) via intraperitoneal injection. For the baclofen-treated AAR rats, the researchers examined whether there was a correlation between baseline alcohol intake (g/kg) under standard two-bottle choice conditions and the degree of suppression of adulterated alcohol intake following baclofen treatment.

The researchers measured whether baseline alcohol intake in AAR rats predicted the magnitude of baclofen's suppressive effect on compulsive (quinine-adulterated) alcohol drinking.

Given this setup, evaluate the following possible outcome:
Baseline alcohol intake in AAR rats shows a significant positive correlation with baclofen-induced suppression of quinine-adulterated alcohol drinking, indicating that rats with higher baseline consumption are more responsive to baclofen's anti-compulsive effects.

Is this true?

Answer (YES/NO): NO